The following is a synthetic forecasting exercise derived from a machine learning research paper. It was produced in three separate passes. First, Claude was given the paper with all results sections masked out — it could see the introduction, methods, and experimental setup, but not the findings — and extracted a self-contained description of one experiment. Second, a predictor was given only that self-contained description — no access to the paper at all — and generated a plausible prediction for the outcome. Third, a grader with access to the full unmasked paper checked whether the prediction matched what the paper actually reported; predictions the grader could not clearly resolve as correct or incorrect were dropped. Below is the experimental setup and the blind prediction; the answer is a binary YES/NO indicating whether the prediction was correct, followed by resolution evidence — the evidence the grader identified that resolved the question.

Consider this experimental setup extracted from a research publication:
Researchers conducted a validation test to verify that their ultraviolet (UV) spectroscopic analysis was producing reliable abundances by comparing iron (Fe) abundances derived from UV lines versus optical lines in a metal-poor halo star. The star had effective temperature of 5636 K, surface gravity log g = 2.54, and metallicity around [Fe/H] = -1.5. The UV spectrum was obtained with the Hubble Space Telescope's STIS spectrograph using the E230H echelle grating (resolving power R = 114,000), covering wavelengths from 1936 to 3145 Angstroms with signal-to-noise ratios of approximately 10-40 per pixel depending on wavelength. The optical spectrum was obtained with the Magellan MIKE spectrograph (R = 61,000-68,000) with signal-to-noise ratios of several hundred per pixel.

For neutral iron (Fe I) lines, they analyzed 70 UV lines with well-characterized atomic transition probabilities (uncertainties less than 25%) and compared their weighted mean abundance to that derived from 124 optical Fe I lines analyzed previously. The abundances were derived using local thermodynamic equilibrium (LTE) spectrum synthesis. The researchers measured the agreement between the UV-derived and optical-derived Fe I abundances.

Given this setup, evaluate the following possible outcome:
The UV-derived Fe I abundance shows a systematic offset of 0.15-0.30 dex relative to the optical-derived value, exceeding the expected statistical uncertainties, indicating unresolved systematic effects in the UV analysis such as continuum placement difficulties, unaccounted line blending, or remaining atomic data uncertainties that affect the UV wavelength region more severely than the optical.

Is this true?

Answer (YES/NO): NO